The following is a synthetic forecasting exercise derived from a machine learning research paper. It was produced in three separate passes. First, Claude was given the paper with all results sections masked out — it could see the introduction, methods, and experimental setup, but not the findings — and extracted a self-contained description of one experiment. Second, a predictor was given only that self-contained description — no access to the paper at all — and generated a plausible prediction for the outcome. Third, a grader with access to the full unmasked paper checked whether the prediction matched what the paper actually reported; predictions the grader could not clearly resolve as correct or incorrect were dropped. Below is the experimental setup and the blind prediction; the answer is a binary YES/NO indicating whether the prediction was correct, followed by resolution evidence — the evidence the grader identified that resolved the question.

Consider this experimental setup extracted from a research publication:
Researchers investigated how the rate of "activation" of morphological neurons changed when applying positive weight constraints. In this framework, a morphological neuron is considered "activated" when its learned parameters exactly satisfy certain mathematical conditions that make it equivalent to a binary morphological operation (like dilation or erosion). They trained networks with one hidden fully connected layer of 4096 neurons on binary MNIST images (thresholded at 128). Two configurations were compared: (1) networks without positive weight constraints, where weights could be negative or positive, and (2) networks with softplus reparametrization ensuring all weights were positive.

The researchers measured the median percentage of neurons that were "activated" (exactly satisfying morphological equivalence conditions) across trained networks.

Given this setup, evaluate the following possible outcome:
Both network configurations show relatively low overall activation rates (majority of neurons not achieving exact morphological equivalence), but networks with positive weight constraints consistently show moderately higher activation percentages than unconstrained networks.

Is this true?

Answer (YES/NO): YES